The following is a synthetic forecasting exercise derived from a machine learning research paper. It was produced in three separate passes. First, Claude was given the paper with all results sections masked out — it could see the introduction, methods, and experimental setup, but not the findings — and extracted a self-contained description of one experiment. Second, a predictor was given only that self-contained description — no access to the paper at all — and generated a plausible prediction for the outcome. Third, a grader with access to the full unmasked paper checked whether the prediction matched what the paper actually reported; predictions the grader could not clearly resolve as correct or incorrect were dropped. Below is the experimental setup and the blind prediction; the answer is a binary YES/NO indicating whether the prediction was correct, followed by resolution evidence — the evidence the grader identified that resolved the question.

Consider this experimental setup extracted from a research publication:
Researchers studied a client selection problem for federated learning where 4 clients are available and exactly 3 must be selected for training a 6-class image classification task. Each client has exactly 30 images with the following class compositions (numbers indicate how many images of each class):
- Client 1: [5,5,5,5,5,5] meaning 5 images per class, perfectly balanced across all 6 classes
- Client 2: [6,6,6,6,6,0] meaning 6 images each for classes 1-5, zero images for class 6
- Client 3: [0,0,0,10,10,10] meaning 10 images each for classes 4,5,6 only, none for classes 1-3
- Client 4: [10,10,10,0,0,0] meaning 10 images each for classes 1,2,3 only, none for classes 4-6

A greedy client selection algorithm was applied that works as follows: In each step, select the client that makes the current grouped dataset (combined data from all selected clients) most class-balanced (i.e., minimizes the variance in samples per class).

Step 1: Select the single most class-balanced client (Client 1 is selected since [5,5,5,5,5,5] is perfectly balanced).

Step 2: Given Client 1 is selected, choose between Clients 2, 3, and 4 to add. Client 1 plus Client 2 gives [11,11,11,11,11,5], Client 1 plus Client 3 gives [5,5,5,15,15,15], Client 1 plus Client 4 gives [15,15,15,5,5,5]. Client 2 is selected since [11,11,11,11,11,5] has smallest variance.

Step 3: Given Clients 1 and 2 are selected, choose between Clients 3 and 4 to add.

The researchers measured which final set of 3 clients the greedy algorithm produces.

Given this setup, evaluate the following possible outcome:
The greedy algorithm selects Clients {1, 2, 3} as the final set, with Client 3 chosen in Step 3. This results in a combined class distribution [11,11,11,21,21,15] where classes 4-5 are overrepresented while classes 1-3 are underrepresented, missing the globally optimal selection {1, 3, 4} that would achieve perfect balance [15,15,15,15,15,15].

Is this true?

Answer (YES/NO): YES